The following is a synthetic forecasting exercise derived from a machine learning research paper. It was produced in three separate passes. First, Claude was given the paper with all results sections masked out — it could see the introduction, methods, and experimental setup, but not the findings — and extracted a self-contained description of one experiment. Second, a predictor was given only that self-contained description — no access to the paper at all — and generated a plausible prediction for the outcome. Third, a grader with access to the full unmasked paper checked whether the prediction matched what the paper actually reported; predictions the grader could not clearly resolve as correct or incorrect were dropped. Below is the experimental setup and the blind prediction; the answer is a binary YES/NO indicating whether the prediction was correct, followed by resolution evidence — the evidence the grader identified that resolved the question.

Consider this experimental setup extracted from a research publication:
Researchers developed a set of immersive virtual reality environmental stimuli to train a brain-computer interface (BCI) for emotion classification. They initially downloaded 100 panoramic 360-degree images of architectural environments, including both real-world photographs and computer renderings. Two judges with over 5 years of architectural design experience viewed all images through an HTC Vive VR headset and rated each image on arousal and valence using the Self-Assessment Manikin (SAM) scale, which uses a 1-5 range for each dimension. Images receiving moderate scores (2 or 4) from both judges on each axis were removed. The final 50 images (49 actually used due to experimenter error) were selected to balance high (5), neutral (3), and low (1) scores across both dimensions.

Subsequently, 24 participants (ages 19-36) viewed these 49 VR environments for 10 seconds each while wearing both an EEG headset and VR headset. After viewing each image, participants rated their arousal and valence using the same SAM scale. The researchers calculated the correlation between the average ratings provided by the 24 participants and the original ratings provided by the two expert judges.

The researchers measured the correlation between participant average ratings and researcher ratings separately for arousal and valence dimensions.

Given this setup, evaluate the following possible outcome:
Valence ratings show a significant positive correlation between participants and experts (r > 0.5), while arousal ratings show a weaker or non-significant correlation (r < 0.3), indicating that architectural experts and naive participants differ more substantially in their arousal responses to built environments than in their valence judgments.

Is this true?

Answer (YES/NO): NO